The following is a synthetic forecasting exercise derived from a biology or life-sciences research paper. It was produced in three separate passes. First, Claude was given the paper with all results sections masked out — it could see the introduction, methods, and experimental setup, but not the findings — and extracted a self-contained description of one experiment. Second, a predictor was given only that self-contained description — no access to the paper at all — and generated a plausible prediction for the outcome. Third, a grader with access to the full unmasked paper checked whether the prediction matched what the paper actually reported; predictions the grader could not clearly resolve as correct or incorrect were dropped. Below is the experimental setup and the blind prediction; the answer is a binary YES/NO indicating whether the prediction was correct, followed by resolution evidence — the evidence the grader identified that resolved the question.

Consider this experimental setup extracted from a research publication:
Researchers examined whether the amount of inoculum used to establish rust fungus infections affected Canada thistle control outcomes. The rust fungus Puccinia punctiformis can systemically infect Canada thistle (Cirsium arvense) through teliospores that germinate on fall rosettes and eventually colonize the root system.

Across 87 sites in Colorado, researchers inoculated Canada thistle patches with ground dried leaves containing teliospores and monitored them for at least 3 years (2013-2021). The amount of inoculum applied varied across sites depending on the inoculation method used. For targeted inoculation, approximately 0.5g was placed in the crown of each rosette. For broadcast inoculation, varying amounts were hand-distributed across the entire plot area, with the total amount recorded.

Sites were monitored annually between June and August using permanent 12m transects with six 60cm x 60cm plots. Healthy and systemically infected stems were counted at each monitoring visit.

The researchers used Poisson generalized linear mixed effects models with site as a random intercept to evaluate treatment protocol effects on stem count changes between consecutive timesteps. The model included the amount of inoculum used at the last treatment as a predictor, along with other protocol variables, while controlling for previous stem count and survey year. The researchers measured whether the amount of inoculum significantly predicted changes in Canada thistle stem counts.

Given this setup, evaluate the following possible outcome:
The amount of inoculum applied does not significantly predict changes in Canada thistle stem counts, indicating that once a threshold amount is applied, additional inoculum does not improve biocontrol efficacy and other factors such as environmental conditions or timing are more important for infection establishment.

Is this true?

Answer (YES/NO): NO